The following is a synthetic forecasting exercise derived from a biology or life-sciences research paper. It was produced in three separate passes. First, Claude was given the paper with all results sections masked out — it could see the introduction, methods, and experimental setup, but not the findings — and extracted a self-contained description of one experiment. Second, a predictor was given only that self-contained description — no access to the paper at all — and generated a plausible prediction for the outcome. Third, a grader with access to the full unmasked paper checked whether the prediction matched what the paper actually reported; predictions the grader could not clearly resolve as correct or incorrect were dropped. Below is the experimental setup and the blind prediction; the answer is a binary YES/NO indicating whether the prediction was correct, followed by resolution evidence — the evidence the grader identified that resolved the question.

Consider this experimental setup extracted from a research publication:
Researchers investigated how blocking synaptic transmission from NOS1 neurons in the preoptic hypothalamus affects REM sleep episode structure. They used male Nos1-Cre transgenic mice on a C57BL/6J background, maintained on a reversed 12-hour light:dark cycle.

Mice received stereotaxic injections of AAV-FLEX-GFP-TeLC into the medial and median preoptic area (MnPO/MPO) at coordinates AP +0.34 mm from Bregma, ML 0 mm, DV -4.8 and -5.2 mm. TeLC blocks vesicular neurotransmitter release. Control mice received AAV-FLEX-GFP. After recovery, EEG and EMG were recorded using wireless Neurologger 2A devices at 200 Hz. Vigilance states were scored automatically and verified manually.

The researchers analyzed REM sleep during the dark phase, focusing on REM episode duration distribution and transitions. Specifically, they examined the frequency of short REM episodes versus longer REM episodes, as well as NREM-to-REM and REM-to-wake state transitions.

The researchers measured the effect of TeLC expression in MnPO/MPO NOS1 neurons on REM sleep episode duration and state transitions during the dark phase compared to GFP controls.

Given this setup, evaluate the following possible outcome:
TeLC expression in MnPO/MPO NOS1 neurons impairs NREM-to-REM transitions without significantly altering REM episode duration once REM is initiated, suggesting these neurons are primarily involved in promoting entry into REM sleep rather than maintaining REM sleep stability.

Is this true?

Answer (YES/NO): NO